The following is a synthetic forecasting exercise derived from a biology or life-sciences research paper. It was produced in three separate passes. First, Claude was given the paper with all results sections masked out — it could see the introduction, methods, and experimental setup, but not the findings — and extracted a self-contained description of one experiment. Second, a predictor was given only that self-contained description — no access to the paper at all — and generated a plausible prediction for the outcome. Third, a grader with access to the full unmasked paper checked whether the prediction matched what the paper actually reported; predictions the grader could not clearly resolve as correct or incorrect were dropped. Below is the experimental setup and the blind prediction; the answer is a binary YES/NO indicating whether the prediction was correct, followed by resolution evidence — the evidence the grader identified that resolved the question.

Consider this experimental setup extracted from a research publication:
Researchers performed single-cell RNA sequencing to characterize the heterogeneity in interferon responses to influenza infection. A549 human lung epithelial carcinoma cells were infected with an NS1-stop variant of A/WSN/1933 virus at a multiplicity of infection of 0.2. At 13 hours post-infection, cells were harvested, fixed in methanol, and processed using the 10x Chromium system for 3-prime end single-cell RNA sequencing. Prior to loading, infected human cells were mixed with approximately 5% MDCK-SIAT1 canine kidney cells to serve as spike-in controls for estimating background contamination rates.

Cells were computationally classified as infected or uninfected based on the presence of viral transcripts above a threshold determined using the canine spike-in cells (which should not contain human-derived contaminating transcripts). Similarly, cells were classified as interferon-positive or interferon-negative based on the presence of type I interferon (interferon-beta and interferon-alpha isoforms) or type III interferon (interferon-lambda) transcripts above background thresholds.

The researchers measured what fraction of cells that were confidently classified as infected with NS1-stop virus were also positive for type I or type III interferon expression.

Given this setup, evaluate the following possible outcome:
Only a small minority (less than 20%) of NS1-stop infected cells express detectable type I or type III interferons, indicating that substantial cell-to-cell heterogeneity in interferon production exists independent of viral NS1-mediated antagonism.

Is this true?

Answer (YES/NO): YES